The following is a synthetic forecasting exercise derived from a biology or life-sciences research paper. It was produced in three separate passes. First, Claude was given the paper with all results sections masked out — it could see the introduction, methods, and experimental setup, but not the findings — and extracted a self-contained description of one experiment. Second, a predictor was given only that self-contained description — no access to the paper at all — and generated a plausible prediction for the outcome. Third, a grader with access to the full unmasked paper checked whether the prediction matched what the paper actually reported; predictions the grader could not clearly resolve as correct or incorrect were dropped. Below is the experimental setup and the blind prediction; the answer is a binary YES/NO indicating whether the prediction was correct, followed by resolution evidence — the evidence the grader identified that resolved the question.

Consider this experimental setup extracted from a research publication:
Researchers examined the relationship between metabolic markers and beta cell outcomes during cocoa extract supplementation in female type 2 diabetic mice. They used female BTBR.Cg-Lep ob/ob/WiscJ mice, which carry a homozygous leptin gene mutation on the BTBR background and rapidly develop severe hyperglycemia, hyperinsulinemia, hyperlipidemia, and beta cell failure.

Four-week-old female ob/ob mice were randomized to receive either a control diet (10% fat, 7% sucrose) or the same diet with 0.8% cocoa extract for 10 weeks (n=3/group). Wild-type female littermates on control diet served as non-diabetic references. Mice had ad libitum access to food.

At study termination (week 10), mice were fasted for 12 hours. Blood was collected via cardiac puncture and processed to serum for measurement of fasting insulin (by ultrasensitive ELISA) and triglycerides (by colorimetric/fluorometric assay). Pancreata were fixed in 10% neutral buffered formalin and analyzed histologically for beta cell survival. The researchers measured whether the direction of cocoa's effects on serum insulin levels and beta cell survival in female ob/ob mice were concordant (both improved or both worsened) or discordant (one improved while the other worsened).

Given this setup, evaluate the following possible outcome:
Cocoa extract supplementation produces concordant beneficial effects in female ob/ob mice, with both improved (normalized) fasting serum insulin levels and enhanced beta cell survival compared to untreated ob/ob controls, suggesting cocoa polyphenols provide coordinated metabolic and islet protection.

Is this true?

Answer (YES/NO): NO